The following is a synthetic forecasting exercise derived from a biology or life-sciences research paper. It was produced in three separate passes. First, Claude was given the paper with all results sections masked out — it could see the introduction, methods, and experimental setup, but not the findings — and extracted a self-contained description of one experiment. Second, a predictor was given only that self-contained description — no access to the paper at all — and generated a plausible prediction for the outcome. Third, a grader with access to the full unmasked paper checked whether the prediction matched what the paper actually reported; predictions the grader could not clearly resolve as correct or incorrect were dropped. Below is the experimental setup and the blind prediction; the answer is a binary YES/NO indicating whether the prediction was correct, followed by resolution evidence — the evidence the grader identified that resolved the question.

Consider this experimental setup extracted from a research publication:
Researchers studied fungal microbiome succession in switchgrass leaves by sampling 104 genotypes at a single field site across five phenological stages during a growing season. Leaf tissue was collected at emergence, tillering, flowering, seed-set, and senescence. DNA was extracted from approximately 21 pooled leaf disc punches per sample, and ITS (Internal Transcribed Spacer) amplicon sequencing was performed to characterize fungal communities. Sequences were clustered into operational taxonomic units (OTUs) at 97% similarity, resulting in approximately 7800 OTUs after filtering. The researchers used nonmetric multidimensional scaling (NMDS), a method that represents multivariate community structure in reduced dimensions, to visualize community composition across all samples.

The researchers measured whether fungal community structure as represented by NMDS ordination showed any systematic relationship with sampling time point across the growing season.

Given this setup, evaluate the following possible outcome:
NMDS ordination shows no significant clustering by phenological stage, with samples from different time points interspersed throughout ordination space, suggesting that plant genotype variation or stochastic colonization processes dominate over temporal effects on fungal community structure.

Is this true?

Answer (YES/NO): NO